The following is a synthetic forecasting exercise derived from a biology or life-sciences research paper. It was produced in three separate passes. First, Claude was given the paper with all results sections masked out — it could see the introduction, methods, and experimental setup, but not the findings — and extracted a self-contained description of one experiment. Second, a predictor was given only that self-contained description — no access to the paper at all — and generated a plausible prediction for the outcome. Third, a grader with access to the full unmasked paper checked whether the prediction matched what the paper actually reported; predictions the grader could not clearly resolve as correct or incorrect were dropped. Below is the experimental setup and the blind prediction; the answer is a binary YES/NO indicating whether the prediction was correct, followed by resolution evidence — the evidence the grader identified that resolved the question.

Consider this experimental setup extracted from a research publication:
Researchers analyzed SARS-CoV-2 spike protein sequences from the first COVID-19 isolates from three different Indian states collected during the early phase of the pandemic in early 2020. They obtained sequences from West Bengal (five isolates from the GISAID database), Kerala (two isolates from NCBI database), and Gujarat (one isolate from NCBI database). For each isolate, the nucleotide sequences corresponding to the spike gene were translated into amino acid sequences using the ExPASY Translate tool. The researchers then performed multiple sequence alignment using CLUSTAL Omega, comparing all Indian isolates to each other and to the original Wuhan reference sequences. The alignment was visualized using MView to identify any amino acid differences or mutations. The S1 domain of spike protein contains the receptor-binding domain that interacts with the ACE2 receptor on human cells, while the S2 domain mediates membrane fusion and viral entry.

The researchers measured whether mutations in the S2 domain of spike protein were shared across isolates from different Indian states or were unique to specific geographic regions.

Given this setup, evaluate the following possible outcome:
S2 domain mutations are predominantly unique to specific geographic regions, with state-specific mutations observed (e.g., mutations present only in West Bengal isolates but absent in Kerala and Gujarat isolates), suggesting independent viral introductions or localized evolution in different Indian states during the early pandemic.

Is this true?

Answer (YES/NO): YES